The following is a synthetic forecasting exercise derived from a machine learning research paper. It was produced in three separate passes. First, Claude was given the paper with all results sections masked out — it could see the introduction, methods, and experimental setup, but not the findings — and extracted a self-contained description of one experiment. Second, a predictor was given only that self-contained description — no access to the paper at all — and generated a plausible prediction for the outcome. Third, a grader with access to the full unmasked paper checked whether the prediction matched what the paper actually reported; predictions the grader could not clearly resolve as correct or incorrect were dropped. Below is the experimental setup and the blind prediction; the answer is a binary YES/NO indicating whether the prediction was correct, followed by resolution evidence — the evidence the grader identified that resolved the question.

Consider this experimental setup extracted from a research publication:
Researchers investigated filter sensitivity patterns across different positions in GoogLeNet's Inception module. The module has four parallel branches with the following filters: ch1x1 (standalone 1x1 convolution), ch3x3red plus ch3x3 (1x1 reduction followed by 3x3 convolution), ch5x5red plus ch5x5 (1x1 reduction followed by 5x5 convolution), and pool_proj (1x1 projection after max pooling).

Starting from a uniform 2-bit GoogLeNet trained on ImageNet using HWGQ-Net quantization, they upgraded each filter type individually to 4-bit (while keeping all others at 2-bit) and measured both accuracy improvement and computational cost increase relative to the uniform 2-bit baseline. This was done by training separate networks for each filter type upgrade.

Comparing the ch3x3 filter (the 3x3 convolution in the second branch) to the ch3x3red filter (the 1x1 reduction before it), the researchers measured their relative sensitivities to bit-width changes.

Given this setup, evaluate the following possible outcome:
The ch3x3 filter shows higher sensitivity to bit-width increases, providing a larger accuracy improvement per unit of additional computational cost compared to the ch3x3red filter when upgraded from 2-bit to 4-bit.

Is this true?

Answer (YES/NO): NO